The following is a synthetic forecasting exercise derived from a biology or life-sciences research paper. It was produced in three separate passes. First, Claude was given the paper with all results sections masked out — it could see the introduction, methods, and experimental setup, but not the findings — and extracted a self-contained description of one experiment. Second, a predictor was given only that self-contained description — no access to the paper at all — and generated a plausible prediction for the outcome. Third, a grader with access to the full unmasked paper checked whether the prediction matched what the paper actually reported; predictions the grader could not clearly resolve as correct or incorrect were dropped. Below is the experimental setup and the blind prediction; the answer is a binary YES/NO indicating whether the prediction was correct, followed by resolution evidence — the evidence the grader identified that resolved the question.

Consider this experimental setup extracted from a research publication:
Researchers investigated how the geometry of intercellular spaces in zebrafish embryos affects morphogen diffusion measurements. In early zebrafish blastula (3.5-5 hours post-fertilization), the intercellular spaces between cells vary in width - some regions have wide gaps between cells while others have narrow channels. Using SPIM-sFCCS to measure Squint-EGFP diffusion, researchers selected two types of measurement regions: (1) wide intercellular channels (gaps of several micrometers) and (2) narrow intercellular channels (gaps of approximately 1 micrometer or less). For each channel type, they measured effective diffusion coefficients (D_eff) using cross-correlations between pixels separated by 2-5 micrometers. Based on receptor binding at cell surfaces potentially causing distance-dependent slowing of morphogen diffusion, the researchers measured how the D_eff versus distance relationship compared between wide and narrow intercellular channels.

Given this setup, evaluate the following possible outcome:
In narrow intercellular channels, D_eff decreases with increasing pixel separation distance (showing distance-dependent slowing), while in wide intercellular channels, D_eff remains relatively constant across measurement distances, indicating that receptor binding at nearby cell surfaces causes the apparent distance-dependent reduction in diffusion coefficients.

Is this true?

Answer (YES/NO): YES